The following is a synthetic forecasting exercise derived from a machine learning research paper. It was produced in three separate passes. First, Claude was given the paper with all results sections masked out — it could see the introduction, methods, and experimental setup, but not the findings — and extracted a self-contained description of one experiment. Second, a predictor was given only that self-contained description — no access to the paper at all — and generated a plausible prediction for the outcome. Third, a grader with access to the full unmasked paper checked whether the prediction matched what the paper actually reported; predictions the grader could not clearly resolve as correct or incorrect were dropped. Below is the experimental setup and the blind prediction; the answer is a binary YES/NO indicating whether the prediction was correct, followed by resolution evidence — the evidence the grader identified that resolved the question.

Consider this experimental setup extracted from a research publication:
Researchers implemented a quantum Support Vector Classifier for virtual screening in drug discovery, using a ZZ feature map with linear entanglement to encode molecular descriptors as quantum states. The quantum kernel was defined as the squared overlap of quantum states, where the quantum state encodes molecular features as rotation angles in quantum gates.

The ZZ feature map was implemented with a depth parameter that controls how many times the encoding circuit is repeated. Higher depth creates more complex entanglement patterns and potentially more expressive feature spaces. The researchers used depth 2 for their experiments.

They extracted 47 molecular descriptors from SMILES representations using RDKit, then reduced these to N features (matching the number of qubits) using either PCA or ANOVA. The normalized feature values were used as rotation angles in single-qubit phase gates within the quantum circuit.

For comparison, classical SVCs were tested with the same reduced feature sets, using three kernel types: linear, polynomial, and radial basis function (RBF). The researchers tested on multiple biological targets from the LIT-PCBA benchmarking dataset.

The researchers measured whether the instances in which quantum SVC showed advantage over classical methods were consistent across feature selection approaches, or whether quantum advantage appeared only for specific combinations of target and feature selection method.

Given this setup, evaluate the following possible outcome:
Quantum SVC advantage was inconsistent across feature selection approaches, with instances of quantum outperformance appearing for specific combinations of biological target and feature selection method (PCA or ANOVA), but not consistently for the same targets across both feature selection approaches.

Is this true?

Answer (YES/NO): YES